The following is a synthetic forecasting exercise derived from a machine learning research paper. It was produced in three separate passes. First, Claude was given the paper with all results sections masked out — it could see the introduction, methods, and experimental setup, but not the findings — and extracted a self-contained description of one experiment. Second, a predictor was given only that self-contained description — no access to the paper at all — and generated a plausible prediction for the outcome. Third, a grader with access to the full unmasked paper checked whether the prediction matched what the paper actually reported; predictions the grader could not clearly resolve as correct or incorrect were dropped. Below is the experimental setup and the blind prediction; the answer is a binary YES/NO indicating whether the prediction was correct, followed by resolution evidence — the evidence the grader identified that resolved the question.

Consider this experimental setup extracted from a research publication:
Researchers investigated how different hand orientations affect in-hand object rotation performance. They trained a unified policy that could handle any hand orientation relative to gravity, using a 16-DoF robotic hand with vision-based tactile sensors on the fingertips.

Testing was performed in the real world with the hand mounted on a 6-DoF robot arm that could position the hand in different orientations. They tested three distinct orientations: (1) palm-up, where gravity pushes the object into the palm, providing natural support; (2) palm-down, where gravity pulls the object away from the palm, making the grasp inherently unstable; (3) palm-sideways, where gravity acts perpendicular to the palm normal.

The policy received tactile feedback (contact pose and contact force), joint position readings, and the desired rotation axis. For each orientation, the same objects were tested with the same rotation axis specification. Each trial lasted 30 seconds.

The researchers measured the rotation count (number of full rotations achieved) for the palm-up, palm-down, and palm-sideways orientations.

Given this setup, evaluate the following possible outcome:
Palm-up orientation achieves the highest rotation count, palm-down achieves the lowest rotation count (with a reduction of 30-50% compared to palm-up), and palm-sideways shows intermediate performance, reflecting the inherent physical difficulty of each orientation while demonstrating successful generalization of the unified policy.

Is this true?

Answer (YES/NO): NO